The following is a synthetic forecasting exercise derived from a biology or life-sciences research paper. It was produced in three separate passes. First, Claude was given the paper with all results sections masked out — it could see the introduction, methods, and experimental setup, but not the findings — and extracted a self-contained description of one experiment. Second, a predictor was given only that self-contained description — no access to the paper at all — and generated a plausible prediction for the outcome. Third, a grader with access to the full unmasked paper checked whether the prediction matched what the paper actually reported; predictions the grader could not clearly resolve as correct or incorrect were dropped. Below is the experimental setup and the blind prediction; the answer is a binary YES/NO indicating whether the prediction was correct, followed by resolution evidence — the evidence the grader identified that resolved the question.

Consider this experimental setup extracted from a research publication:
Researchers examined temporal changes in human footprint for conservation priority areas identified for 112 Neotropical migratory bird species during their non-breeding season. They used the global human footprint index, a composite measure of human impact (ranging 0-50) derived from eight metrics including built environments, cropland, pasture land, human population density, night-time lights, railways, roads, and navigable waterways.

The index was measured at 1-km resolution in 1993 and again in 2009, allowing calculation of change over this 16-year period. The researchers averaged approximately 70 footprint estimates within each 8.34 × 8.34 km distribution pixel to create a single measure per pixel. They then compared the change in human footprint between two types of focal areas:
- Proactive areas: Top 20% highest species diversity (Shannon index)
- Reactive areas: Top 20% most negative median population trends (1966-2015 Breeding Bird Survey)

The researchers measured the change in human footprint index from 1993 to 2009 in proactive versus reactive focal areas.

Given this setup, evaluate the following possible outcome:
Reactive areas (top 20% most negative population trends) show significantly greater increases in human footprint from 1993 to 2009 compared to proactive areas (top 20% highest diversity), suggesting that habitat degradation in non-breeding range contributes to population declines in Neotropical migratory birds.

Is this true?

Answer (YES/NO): YES